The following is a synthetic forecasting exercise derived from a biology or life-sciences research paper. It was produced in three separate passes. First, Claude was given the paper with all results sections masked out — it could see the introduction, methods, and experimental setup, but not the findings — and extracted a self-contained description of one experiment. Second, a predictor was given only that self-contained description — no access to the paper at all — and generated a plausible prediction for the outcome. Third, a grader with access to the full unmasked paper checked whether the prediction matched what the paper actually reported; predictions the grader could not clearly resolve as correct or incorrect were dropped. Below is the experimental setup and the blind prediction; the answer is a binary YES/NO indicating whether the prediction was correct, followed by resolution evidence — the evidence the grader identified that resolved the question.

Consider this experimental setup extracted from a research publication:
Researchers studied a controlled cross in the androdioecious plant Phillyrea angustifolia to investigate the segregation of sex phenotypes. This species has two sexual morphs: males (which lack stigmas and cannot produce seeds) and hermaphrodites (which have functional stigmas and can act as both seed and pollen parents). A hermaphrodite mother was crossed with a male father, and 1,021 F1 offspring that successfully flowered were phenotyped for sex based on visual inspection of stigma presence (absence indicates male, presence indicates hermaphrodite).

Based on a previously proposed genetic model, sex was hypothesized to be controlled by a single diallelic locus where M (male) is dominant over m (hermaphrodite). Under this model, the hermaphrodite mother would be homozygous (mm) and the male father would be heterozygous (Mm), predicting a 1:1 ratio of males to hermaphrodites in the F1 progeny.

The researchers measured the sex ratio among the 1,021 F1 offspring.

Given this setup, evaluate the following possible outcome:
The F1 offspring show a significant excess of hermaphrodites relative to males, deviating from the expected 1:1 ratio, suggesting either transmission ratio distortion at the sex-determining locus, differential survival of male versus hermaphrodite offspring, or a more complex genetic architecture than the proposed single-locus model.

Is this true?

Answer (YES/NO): YES